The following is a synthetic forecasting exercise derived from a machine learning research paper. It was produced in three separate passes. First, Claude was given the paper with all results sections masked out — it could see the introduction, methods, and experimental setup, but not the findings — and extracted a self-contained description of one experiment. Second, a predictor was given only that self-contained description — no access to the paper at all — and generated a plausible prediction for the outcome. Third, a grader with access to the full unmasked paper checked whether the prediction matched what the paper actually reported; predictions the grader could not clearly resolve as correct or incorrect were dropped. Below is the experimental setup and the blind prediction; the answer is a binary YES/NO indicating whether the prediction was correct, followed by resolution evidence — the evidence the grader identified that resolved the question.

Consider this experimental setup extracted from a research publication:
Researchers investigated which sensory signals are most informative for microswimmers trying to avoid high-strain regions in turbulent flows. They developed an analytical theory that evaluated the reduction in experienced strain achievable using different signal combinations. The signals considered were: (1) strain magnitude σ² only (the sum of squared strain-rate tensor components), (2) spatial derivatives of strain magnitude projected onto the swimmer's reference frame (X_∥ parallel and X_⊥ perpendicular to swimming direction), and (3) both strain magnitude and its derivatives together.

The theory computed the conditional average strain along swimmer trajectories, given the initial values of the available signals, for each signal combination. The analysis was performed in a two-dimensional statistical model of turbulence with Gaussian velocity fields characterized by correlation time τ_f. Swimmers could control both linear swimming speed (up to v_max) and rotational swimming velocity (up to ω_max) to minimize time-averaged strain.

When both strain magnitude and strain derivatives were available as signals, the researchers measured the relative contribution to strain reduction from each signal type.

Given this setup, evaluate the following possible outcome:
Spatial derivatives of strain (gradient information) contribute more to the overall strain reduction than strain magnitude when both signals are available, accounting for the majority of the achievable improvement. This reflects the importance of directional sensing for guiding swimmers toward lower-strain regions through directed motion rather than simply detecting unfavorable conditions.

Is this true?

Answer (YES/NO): YES